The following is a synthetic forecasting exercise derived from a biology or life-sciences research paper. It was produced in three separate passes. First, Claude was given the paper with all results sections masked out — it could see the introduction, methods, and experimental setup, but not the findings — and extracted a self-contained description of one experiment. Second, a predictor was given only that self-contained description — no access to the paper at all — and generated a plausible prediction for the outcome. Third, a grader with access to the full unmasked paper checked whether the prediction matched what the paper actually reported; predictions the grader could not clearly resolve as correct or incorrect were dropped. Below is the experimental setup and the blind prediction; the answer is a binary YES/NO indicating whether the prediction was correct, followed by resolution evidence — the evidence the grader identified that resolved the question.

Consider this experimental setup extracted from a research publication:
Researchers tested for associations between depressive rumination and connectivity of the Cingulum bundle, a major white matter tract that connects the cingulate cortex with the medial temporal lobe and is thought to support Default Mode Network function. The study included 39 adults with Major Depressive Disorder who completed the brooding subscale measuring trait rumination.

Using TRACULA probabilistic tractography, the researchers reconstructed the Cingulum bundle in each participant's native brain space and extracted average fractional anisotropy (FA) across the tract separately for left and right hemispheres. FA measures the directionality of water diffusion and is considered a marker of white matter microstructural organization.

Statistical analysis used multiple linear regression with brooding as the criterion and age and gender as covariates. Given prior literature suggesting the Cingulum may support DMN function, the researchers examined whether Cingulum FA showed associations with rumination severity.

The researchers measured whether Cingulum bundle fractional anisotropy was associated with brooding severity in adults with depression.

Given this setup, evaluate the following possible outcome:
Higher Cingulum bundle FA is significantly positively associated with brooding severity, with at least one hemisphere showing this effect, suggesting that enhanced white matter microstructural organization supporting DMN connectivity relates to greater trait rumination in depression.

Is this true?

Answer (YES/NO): NO